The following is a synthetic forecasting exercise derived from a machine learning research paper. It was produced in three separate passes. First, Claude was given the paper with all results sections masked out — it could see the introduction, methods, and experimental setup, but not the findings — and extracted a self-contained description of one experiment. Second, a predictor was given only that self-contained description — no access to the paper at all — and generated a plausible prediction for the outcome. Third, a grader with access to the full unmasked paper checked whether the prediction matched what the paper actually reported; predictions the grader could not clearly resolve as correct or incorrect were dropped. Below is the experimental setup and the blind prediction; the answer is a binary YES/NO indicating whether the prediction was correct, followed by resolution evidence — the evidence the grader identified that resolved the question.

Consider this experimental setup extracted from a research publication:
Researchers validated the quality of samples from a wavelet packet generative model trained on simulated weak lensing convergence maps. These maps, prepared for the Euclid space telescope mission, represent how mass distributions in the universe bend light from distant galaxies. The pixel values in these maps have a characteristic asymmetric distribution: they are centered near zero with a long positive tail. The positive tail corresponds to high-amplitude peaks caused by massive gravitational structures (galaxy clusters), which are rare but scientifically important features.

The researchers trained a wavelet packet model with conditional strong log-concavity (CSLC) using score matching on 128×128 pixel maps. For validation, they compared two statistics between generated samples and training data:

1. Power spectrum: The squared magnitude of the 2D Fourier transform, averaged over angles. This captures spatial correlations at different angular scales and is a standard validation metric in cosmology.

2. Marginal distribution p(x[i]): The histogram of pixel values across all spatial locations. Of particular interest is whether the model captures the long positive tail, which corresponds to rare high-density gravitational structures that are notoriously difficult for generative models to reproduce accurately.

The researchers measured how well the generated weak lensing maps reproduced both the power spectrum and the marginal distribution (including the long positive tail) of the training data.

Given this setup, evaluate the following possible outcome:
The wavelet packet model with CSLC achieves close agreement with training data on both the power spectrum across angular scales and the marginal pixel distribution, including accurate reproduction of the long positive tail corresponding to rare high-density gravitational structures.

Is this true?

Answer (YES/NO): YES